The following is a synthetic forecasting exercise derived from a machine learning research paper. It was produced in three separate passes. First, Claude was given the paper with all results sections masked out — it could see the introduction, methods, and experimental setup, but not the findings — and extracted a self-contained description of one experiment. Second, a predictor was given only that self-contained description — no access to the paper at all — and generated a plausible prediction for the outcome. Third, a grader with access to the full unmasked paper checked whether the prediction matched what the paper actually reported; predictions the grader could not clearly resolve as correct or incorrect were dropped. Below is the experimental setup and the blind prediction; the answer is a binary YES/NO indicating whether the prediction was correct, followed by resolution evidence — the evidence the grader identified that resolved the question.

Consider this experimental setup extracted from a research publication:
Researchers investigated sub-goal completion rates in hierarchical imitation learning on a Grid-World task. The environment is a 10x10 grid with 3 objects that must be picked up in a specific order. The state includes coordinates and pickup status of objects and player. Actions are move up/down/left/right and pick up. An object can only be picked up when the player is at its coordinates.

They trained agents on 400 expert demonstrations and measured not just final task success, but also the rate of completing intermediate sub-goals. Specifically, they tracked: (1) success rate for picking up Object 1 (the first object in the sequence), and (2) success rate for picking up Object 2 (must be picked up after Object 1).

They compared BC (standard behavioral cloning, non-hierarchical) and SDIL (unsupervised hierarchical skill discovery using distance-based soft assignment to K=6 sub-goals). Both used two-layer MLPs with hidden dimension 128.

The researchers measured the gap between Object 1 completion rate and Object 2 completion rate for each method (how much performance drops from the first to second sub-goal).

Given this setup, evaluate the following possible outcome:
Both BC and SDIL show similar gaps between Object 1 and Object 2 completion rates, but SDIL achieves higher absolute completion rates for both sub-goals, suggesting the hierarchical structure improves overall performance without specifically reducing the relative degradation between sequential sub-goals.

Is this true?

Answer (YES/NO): YES